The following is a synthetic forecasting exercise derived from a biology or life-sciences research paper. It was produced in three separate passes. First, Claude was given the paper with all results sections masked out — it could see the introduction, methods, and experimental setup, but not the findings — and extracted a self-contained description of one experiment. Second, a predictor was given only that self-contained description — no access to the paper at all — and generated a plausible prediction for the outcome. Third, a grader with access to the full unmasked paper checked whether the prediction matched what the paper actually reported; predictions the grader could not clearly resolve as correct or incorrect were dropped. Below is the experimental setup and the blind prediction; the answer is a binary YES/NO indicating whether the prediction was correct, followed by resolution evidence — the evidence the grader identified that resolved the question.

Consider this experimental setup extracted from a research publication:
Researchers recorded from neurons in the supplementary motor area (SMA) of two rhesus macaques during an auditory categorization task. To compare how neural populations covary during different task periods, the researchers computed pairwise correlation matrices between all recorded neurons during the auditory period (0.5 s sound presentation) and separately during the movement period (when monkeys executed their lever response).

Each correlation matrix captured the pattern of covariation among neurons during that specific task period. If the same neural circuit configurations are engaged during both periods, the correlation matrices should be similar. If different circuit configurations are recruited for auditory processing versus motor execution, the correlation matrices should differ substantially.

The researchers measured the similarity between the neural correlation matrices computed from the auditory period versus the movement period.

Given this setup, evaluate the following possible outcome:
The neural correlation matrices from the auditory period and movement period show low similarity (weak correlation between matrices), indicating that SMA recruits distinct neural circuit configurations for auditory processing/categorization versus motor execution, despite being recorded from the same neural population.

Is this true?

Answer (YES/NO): YES